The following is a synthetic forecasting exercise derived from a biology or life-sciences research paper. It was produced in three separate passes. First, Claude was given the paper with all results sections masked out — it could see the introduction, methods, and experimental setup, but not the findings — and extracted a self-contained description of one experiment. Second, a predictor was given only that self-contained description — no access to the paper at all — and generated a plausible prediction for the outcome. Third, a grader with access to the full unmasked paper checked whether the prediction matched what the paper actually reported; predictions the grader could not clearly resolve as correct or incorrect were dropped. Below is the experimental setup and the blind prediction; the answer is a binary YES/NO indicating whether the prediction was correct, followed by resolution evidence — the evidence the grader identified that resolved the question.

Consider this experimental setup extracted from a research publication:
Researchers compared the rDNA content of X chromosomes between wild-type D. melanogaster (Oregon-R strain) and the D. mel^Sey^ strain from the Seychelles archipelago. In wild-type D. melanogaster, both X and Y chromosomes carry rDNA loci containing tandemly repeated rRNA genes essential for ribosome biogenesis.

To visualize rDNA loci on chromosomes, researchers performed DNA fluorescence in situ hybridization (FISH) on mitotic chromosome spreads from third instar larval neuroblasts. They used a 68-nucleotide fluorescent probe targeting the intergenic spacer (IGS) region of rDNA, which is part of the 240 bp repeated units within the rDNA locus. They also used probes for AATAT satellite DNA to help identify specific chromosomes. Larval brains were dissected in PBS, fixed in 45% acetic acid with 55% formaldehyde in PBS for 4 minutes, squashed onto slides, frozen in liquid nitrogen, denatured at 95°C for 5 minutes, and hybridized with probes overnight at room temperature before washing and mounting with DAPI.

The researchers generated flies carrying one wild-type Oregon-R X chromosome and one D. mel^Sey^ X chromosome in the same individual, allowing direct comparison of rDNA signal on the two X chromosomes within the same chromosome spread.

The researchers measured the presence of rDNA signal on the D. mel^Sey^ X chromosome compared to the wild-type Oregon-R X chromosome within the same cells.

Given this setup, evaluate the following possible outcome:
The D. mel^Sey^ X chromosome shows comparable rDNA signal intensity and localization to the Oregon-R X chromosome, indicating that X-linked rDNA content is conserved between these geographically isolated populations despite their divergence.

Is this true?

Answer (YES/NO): NO